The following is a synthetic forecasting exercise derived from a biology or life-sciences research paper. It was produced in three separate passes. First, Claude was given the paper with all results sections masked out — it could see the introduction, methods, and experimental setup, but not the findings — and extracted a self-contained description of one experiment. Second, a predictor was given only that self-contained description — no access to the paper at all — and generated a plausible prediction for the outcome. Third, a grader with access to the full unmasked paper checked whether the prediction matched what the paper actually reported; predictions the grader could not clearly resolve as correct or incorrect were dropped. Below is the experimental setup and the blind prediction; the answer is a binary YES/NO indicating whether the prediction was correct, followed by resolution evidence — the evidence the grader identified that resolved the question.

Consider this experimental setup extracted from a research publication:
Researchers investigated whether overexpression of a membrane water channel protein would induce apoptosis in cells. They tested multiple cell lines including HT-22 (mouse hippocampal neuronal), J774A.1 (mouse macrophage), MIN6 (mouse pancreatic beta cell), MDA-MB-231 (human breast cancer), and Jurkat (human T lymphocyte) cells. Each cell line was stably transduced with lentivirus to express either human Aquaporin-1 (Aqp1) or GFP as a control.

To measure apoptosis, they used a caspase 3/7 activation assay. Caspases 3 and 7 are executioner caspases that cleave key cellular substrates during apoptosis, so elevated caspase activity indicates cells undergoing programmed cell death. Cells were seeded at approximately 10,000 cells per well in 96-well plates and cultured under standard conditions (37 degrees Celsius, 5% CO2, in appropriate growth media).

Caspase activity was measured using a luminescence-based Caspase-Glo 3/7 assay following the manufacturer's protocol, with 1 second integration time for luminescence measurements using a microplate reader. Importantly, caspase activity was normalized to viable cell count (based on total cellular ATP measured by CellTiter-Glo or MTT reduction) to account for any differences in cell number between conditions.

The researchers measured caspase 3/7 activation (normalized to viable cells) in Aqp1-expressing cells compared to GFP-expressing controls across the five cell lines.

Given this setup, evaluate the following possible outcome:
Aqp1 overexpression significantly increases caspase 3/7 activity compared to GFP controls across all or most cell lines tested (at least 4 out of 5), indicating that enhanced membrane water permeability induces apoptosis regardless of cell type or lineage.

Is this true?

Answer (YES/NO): NO